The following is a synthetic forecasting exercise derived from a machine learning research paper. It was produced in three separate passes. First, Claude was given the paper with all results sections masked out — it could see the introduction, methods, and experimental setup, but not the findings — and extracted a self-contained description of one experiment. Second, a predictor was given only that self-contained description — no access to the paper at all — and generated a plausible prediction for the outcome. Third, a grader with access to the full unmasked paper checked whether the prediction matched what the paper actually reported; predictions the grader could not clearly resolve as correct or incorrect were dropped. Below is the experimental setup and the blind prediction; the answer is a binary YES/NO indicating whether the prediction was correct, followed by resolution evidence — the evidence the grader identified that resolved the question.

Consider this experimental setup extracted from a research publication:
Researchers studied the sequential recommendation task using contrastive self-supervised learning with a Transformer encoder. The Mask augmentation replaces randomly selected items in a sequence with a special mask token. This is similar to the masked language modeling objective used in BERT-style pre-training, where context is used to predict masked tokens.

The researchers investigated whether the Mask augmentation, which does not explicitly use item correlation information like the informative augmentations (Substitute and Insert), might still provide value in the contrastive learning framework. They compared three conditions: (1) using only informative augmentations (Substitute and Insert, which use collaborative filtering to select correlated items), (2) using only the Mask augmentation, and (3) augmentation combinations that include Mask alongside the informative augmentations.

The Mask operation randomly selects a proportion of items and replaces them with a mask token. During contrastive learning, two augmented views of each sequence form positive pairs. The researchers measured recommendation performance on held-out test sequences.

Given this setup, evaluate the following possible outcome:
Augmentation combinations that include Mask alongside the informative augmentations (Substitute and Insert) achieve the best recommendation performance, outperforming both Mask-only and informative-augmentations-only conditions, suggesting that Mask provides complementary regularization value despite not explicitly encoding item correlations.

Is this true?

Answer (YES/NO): YES